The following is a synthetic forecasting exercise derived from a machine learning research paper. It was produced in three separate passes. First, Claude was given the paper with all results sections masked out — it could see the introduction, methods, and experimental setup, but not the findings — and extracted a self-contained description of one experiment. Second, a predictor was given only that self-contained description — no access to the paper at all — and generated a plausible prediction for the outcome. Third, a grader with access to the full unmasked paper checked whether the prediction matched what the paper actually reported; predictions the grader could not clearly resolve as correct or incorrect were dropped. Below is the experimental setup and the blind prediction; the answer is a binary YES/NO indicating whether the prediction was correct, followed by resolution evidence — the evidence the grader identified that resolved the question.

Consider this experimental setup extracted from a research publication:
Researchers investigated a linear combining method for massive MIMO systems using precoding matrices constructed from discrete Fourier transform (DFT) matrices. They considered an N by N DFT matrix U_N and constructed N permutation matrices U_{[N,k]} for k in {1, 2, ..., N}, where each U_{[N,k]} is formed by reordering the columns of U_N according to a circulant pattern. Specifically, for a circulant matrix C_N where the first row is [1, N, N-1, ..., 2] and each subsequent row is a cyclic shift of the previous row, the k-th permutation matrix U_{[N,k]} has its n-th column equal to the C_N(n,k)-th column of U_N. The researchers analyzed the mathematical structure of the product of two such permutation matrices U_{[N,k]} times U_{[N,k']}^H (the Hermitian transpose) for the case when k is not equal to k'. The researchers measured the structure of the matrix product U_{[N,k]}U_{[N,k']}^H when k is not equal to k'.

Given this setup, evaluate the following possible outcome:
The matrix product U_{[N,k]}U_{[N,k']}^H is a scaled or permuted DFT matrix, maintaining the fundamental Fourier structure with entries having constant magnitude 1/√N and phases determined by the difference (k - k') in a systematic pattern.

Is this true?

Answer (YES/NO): NO